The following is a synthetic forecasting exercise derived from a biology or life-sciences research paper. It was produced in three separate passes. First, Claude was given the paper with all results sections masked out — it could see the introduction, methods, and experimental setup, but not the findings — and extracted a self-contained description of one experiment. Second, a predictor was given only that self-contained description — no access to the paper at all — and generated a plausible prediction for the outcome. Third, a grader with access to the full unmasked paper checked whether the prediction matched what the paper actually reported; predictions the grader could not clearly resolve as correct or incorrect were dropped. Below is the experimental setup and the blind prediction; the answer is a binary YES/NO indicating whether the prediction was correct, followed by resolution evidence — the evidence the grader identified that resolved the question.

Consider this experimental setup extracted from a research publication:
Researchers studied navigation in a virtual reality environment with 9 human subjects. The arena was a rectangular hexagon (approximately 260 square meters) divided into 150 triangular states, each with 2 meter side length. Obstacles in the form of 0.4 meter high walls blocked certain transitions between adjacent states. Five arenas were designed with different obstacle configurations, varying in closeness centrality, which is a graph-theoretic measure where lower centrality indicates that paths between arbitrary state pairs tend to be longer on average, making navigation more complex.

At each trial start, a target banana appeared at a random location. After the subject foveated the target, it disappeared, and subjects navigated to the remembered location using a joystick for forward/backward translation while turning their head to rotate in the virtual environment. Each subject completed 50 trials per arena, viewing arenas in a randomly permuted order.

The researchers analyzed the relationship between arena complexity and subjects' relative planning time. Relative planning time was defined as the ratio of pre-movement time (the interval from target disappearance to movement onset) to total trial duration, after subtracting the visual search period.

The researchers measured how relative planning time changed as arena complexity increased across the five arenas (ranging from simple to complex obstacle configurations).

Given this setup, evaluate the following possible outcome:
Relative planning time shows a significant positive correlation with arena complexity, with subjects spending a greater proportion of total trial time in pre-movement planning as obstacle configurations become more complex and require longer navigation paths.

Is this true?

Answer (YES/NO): YES